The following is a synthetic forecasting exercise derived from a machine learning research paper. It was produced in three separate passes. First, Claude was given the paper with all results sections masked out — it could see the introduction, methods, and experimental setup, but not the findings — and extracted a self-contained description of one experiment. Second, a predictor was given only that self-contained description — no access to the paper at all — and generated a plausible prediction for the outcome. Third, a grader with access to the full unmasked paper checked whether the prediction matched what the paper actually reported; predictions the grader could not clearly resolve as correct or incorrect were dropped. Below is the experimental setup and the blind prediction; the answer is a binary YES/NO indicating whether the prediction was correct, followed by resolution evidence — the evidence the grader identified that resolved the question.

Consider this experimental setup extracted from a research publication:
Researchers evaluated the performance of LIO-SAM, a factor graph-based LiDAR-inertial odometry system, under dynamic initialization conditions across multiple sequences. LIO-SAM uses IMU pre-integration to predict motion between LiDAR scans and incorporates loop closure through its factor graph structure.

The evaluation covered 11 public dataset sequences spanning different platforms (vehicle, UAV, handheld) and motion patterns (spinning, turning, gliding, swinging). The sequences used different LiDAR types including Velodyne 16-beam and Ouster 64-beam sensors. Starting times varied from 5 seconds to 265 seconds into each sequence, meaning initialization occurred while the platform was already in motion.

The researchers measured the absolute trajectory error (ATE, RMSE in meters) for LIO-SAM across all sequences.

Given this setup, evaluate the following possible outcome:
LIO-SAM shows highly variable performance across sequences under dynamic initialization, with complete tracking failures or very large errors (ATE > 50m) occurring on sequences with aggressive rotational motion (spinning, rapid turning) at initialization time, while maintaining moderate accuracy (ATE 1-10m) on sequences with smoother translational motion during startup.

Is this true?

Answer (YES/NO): NO